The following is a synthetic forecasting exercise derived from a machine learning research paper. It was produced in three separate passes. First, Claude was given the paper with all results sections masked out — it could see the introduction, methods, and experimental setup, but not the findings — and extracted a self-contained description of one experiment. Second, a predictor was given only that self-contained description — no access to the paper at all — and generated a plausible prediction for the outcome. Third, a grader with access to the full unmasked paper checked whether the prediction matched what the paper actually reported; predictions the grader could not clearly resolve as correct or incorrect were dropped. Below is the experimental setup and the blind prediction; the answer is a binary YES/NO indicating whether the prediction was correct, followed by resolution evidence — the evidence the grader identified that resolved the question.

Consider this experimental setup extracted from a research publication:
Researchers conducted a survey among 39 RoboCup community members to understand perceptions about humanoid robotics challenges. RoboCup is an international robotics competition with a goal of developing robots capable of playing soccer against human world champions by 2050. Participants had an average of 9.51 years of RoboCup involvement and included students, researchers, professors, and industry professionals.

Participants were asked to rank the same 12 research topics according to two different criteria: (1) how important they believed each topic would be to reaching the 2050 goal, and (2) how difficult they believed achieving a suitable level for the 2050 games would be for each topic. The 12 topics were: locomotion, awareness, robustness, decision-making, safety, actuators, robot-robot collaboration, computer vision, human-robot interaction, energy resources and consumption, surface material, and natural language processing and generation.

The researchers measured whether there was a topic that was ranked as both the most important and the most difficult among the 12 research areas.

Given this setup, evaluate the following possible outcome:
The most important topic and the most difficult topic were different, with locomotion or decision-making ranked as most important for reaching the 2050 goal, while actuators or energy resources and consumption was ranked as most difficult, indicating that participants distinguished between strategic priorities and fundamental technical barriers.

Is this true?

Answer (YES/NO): NO